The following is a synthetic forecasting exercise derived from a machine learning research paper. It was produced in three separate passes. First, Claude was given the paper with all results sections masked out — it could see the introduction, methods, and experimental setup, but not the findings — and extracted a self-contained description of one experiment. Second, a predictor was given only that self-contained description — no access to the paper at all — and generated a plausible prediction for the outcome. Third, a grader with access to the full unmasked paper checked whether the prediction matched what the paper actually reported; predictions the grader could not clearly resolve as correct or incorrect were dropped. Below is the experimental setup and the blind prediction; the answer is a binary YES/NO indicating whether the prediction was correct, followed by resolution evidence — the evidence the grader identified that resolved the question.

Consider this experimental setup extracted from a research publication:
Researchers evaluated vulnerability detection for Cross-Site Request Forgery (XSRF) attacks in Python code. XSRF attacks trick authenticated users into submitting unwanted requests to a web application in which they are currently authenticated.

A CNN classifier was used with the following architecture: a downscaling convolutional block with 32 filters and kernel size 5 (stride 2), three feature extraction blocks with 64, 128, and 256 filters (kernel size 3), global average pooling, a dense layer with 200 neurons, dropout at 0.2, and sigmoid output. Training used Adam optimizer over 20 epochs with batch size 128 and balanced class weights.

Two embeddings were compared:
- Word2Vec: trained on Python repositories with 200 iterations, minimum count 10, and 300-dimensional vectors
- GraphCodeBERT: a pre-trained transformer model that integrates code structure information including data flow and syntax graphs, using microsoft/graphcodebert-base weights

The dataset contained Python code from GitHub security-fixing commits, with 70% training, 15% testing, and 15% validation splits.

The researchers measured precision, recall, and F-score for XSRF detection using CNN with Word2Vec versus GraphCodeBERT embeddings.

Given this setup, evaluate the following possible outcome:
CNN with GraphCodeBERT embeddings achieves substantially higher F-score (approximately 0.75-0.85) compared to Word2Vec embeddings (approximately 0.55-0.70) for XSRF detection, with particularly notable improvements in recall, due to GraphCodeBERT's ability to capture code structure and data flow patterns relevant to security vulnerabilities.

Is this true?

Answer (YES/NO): NO